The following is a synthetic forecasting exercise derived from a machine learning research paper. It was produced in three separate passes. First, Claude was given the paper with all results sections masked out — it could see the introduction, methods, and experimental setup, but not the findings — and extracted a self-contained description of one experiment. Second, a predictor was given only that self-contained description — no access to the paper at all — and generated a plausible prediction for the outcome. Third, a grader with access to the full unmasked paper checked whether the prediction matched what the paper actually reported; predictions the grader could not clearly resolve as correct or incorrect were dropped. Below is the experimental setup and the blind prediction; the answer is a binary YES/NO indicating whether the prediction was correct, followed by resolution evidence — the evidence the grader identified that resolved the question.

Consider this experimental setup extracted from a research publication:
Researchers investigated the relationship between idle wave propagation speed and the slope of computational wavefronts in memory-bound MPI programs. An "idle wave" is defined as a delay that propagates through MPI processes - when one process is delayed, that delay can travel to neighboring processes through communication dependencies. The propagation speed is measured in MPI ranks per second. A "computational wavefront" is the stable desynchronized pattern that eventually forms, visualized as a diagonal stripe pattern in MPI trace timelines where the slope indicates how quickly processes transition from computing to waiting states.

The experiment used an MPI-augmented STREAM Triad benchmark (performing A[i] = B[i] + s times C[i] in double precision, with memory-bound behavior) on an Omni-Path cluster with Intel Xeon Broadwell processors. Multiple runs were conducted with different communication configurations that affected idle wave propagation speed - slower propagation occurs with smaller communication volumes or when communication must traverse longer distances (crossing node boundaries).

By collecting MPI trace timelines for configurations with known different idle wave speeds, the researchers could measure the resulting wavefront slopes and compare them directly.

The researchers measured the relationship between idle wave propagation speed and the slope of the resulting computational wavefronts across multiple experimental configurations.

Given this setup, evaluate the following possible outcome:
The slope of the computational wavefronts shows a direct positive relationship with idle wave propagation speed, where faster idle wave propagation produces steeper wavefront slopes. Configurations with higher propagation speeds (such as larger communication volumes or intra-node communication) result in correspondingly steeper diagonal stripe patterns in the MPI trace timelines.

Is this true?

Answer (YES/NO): YES